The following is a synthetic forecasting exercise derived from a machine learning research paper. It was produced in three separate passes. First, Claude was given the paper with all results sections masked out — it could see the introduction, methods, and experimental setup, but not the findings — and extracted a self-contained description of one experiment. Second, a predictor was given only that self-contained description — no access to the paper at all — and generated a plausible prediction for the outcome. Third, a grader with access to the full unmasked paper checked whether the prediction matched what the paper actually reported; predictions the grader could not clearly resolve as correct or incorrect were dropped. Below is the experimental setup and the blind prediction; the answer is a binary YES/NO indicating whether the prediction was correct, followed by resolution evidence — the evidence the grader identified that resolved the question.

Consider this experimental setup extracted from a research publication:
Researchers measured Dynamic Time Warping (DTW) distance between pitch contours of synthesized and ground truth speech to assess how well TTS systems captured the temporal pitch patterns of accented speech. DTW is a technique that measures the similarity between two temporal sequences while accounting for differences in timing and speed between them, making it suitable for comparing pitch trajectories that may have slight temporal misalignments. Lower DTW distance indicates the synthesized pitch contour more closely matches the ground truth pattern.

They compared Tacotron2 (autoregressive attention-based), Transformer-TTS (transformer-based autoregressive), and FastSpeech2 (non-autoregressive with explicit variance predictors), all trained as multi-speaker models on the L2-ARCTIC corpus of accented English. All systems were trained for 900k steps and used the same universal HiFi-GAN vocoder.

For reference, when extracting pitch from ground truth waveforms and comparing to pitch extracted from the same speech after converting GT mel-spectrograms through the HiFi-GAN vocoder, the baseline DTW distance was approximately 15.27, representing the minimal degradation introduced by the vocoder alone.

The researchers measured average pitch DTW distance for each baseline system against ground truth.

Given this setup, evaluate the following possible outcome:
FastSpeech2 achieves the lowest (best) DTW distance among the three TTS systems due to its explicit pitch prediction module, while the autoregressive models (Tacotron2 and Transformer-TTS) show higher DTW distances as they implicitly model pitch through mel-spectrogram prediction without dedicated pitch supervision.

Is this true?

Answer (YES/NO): YES